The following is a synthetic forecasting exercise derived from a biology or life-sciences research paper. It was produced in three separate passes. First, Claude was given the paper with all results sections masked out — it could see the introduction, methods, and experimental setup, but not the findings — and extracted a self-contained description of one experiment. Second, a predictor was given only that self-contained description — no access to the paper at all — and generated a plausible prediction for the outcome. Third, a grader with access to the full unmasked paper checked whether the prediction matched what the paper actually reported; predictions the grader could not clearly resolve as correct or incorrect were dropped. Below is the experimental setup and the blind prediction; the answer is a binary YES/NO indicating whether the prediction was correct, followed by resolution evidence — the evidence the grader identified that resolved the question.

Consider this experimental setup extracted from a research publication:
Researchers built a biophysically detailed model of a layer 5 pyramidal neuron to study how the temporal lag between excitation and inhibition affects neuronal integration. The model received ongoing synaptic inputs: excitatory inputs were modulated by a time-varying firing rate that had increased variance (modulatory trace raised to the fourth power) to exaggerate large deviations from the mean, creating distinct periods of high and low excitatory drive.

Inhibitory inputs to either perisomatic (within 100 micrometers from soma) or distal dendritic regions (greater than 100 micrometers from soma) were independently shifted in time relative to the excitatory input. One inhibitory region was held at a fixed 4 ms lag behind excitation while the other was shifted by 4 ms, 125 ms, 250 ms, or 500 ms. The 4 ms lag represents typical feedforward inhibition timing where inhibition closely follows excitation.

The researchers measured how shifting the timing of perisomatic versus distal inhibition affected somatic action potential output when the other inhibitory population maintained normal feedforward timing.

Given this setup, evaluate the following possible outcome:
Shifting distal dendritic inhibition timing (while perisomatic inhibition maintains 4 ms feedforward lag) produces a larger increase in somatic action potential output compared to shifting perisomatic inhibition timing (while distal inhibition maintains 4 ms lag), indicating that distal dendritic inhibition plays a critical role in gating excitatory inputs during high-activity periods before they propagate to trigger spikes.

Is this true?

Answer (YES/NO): NO